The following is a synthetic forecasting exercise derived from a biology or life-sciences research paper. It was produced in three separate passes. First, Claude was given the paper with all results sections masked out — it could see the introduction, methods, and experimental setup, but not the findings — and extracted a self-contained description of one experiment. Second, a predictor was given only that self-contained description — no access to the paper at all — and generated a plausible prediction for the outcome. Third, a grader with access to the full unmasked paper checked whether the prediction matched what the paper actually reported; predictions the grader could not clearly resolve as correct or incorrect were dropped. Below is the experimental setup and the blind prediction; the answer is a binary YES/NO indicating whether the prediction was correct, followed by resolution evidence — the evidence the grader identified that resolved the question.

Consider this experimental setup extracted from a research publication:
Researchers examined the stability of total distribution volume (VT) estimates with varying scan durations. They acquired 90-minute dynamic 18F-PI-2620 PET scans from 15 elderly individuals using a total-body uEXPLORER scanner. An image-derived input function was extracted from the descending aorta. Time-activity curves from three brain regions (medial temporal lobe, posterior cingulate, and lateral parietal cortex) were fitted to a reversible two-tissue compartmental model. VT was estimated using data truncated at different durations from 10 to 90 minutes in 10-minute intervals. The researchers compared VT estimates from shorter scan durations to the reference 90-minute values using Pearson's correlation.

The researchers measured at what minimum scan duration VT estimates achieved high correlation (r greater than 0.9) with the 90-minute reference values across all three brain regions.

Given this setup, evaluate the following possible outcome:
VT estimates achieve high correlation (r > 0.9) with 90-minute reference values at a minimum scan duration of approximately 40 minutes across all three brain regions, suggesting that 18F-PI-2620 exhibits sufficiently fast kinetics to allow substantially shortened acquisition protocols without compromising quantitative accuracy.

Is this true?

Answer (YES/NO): NO